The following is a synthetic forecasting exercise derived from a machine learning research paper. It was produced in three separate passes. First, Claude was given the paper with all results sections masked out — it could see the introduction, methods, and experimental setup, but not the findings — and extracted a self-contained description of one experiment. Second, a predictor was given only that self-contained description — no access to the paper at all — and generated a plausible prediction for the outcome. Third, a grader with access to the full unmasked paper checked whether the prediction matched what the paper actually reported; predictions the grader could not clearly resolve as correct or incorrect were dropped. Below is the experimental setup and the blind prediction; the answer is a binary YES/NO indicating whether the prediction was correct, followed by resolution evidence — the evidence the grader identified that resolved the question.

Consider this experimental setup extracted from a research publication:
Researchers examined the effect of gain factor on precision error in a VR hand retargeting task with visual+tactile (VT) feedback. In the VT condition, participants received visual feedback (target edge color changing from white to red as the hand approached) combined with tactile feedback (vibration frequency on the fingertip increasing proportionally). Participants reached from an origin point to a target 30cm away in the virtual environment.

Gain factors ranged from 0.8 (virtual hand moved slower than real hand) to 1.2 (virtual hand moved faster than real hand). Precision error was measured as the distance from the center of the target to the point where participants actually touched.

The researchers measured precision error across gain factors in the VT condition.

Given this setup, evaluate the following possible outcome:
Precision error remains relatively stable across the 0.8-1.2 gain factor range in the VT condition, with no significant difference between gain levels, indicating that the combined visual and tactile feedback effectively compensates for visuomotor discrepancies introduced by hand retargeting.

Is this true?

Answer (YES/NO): NO